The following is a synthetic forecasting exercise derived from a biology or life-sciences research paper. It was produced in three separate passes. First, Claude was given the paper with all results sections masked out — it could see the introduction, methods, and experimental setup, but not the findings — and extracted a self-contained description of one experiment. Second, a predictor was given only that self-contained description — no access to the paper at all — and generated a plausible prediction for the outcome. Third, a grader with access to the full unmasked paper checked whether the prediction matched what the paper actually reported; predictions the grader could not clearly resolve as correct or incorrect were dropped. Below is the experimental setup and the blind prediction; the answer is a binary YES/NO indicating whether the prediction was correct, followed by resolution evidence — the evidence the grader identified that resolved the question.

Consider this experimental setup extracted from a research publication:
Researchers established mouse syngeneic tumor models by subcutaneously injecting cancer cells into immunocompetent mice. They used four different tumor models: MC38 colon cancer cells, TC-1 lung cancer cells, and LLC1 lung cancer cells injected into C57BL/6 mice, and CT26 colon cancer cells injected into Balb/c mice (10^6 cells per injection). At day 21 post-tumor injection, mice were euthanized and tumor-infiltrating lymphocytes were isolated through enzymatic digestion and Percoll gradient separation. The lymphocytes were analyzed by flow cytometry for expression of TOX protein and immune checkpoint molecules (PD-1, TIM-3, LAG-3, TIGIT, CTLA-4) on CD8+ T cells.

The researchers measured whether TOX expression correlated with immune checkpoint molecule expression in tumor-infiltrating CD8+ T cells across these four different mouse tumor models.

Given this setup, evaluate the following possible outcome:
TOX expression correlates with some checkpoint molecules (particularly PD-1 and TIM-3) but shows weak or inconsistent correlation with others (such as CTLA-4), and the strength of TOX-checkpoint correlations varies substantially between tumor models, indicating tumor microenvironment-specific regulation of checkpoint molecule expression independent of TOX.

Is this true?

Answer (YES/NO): NO